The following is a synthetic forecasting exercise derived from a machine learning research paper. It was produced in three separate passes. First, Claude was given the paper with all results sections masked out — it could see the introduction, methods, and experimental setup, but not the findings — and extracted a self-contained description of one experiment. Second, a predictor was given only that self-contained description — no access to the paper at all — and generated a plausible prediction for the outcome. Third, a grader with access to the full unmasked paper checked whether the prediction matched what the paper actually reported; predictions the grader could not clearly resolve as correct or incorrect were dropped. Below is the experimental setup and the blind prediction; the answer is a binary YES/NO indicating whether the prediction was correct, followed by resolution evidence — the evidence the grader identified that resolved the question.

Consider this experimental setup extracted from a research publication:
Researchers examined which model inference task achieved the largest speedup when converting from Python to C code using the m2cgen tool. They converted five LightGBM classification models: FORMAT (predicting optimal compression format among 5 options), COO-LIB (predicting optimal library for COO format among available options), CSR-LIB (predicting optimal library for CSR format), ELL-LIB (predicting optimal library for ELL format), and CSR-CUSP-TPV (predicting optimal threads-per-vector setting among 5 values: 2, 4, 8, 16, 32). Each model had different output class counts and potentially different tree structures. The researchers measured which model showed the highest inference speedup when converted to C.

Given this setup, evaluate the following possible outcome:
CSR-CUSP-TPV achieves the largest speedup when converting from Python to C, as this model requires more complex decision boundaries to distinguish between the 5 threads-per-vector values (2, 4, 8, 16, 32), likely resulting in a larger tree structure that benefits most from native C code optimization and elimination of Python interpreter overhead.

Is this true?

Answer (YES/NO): YES